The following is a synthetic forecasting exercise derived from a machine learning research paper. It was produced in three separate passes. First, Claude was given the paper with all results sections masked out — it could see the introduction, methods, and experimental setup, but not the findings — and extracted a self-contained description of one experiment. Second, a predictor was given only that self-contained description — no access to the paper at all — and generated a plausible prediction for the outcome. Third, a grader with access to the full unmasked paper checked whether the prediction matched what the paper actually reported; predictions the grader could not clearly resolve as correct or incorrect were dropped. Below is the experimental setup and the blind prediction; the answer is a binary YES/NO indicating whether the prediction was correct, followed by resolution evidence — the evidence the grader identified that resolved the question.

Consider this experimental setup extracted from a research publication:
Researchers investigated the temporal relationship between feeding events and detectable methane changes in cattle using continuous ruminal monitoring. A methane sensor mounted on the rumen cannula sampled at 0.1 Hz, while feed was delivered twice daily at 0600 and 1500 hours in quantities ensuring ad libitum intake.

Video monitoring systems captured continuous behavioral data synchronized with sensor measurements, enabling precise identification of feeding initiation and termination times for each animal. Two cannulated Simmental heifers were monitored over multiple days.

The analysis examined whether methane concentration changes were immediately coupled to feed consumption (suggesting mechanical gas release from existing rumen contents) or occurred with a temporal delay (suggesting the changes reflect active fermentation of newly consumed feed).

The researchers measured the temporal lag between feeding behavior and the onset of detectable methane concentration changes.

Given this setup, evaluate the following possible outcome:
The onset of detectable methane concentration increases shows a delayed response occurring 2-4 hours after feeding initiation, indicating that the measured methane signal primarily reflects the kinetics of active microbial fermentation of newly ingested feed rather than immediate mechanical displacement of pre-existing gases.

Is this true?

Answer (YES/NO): NO